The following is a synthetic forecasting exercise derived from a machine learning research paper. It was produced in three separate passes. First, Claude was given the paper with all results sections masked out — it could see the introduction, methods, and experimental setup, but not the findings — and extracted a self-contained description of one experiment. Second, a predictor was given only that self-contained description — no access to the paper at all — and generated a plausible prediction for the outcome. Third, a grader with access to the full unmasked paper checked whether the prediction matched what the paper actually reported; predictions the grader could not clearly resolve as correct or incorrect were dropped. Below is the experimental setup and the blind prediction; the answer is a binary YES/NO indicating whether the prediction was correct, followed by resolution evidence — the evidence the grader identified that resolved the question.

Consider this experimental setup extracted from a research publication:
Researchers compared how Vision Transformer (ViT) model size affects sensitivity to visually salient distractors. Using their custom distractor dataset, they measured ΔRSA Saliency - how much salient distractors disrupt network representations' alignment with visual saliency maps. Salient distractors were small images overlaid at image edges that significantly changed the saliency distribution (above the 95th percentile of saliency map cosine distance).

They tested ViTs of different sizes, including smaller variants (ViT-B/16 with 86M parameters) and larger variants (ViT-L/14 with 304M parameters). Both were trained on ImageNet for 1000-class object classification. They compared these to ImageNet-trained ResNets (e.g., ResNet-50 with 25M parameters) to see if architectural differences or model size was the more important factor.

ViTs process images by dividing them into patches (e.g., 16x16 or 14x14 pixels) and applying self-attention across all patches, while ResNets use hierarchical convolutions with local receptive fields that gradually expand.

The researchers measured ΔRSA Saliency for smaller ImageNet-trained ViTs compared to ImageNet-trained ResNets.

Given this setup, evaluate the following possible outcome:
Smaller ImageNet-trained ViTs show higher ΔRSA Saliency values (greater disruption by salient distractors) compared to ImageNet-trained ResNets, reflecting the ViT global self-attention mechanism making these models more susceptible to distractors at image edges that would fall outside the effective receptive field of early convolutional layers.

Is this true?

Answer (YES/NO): NO